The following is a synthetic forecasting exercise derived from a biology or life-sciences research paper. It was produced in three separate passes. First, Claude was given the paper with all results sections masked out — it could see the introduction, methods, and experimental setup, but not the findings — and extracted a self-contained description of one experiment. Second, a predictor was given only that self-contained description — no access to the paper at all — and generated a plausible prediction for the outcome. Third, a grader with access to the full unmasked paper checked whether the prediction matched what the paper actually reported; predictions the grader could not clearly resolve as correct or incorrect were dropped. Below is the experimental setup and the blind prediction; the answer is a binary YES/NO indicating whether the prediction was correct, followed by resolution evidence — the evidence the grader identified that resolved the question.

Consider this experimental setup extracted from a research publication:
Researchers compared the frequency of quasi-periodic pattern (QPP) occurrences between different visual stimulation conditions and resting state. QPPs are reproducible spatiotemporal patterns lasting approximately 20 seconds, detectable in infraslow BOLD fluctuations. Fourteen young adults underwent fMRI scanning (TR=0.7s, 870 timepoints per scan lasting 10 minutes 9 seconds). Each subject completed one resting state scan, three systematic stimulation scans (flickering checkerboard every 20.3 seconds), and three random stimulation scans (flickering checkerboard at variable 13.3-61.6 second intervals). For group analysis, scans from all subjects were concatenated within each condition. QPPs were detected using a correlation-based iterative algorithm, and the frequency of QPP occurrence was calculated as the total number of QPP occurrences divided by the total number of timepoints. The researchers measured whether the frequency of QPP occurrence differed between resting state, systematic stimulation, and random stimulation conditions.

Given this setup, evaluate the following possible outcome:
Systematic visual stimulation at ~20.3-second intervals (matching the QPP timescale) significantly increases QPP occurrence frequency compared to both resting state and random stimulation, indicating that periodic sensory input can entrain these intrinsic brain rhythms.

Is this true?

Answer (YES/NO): NO